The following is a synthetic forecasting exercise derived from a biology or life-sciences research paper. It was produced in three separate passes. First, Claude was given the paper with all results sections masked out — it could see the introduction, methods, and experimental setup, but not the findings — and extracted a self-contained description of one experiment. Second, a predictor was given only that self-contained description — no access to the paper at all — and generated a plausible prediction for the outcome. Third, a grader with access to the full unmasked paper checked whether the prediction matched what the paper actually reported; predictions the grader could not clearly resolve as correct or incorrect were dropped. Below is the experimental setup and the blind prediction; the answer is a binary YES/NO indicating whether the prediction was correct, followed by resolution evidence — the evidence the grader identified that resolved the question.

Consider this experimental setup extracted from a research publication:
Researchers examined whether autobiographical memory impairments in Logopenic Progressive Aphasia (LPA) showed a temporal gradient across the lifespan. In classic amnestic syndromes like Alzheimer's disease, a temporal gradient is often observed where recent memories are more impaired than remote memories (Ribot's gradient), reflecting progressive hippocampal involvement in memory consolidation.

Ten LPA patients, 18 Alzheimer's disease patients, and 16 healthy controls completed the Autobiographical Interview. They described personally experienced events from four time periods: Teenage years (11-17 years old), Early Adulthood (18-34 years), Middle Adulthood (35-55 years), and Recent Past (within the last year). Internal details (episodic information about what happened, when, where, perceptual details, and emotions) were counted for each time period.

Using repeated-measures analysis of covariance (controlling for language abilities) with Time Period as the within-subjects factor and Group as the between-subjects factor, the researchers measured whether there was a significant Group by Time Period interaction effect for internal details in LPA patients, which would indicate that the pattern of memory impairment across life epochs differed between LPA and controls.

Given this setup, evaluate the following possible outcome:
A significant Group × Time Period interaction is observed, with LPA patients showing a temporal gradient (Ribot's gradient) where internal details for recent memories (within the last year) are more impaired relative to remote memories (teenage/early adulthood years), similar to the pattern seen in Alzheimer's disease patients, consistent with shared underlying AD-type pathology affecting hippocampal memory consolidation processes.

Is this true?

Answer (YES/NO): NO